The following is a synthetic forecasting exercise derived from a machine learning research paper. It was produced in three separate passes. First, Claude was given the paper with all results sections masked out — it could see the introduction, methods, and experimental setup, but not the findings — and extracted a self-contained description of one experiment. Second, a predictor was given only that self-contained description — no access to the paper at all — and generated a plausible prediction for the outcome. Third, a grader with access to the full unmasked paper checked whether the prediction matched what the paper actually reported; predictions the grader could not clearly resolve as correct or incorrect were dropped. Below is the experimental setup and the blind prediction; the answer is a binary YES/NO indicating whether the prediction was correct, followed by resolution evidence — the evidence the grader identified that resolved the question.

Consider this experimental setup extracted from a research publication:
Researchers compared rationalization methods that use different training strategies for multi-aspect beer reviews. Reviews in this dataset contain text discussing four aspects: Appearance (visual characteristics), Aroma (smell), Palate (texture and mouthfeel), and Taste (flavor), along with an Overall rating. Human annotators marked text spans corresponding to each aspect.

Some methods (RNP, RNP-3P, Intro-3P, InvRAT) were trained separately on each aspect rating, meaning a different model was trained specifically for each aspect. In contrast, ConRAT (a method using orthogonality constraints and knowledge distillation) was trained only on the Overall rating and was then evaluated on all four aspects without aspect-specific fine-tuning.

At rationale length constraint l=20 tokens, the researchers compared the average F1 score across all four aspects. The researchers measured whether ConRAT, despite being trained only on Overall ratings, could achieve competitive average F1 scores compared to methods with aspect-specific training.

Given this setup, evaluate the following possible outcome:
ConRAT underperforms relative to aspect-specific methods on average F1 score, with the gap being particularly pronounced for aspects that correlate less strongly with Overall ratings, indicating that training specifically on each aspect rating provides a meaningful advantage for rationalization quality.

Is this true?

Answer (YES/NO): NO